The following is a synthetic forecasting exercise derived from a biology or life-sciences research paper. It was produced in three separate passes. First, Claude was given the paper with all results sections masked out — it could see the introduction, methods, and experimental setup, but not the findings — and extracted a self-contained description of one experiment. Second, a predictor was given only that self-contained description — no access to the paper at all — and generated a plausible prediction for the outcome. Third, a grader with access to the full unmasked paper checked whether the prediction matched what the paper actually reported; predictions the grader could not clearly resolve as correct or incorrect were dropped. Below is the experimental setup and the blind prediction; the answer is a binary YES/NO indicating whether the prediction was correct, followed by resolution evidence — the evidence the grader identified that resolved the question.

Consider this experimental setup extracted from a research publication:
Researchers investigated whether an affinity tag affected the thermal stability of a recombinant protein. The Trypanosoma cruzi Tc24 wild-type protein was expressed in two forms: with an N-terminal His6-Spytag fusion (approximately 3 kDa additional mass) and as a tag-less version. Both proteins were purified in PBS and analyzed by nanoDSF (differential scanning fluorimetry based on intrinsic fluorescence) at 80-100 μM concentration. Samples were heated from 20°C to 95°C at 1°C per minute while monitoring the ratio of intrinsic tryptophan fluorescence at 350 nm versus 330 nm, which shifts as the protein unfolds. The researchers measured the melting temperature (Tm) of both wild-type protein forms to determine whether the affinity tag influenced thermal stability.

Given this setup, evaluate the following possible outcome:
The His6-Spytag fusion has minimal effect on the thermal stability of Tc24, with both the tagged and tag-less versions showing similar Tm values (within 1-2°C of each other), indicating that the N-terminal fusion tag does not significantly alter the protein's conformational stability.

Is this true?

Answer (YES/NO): YES